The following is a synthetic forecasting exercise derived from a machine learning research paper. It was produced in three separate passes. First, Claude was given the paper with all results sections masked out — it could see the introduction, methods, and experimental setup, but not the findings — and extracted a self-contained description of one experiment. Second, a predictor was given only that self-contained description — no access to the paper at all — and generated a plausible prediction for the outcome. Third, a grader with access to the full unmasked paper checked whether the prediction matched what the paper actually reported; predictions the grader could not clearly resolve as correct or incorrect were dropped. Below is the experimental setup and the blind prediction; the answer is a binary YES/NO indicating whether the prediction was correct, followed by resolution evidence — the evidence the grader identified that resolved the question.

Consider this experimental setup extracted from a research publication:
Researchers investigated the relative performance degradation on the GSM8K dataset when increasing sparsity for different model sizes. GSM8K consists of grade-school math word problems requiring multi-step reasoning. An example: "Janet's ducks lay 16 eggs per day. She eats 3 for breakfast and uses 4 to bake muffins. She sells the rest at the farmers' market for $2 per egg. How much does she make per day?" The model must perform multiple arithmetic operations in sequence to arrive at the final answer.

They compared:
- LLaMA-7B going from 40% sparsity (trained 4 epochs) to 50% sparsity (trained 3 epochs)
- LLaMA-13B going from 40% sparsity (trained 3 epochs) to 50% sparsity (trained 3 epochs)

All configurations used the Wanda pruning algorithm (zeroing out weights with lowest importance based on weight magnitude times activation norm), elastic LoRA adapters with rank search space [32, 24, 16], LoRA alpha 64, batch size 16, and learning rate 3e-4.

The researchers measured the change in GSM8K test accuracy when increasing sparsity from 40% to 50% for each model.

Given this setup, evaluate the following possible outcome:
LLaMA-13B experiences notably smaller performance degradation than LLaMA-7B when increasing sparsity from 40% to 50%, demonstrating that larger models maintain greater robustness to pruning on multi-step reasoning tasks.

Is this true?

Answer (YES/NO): NO